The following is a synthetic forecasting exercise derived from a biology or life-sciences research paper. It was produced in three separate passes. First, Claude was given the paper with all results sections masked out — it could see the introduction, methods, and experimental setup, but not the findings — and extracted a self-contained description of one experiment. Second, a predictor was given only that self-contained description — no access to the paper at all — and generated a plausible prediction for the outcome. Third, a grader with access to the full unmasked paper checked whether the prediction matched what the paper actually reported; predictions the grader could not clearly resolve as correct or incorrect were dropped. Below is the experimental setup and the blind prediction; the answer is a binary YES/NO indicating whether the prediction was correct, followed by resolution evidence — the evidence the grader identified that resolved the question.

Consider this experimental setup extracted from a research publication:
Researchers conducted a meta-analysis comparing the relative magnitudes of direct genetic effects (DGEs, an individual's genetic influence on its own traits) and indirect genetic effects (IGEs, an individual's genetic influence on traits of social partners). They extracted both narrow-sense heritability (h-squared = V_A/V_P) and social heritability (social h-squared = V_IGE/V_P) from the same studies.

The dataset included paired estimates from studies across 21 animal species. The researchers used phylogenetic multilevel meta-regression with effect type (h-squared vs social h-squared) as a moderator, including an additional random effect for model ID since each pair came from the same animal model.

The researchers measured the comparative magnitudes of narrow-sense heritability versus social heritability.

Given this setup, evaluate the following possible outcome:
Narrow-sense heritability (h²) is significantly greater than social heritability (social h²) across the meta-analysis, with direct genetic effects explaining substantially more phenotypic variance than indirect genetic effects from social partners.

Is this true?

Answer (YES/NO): YES